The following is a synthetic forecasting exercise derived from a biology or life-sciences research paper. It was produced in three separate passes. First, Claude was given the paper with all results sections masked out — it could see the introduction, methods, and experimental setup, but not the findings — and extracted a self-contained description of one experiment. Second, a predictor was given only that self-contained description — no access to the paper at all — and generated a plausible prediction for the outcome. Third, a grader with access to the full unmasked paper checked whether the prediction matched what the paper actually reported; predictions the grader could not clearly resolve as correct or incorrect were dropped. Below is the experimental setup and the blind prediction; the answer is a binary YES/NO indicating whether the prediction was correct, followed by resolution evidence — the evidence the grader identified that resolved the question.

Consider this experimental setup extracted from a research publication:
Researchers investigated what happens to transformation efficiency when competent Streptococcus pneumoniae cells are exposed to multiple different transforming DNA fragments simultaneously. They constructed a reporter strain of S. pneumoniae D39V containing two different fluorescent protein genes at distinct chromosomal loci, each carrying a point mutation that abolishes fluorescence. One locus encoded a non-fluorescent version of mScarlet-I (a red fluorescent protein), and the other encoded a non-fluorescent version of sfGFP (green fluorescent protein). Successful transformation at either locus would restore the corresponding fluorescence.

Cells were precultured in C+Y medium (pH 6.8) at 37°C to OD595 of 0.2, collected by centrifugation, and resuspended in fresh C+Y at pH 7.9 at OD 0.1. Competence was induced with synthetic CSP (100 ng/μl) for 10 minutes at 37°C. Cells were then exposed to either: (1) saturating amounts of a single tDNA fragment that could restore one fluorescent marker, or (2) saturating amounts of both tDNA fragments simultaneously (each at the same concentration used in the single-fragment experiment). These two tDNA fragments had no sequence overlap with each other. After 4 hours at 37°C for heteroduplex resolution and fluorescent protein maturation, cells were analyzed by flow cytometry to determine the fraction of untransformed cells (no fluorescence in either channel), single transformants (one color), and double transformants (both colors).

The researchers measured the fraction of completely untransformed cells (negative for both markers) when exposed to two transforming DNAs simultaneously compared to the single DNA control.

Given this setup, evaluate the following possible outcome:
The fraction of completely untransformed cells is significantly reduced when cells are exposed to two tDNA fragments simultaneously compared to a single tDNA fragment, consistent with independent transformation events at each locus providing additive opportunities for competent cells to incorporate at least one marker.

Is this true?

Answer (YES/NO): NO